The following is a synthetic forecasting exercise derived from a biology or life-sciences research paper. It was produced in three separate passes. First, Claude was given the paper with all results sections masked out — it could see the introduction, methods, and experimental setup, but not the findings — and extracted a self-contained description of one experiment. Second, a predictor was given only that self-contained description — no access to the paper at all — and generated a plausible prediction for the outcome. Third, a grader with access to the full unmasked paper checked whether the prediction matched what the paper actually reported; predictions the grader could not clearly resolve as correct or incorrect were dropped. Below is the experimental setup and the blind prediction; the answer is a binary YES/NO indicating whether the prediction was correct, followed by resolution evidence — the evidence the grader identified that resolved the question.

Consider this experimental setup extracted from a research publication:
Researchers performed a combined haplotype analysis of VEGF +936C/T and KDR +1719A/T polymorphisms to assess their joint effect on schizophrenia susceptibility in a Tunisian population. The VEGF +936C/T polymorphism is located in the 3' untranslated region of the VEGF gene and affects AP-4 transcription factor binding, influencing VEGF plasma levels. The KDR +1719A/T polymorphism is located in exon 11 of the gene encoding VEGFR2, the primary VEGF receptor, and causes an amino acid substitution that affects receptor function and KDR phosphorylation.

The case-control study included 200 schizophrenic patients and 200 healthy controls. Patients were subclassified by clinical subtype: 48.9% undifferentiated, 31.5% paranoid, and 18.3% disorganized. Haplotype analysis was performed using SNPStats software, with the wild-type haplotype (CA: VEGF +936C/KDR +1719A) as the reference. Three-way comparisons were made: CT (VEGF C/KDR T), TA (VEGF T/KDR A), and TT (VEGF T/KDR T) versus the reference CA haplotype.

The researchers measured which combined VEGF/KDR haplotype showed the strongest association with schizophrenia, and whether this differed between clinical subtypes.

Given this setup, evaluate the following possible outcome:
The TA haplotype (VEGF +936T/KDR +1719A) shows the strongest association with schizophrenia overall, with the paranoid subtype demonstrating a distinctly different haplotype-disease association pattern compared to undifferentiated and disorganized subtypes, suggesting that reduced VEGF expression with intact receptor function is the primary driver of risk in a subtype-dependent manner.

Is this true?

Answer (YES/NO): NO